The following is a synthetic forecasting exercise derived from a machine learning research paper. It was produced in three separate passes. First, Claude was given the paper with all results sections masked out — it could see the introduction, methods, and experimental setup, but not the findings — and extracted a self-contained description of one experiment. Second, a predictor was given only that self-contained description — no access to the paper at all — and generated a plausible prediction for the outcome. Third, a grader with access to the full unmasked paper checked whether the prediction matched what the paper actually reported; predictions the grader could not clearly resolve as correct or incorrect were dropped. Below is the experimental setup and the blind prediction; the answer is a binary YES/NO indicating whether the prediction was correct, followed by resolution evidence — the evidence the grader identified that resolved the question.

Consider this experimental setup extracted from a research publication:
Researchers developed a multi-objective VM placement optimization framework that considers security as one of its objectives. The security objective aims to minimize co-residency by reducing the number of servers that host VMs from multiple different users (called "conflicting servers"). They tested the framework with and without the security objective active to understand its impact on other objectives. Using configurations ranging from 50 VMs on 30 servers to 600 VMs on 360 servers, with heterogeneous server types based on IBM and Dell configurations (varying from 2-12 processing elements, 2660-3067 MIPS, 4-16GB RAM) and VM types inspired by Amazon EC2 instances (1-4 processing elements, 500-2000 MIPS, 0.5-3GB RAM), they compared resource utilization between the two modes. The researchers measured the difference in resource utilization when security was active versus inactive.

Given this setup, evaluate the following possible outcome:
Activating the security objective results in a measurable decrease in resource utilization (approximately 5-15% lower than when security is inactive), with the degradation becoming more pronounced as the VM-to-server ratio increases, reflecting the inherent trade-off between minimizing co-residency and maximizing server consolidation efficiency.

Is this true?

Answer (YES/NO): NO